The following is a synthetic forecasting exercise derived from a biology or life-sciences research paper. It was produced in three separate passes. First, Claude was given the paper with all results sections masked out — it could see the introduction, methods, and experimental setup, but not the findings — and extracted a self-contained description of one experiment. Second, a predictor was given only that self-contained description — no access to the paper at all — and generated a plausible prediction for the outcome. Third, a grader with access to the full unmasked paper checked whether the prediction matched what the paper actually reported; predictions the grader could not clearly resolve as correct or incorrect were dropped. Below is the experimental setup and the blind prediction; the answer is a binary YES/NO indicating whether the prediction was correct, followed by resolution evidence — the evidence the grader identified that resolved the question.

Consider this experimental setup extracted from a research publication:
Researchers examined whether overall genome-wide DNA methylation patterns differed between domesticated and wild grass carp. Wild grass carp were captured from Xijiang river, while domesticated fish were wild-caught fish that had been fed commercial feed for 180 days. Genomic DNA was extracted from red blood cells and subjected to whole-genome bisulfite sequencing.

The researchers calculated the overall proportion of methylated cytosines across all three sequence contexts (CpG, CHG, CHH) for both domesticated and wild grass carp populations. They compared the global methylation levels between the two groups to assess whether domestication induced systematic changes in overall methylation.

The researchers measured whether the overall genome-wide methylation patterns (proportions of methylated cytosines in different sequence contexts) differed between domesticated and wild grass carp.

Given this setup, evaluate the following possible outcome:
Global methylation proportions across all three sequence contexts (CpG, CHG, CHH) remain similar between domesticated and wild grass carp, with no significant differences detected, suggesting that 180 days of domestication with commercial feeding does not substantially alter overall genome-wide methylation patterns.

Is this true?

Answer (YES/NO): NO